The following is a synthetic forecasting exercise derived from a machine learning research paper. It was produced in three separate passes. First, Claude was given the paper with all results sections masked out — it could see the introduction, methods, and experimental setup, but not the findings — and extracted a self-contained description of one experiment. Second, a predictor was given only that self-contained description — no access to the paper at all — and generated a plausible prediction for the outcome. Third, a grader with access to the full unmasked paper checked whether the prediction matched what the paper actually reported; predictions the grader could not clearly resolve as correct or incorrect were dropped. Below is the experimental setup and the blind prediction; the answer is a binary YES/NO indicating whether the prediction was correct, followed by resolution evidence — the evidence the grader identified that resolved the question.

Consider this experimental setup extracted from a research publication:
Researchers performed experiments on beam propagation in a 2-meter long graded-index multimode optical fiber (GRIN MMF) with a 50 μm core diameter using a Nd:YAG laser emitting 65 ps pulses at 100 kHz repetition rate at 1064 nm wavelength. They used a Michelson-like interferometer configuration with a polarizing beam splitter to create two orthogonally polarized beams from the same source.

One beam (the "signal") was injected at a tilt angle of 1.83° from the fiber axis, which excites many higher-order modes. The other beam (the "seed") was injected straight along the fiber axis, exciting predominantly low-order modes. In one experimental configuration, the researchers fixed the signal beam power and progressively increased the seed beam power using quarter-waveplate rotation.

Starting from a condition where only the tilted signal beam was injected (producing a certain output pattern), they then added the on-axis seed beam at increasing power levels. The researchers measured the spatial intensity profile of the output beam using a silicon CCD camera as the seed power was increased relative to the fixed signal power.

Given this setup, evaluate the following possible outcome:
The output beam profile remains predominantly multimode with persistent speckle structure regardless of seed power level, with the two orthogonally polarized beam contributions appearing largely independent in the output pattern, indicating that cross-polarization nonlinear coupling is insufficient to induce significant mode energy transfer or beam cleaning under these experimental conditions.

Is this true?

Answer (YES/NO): NO